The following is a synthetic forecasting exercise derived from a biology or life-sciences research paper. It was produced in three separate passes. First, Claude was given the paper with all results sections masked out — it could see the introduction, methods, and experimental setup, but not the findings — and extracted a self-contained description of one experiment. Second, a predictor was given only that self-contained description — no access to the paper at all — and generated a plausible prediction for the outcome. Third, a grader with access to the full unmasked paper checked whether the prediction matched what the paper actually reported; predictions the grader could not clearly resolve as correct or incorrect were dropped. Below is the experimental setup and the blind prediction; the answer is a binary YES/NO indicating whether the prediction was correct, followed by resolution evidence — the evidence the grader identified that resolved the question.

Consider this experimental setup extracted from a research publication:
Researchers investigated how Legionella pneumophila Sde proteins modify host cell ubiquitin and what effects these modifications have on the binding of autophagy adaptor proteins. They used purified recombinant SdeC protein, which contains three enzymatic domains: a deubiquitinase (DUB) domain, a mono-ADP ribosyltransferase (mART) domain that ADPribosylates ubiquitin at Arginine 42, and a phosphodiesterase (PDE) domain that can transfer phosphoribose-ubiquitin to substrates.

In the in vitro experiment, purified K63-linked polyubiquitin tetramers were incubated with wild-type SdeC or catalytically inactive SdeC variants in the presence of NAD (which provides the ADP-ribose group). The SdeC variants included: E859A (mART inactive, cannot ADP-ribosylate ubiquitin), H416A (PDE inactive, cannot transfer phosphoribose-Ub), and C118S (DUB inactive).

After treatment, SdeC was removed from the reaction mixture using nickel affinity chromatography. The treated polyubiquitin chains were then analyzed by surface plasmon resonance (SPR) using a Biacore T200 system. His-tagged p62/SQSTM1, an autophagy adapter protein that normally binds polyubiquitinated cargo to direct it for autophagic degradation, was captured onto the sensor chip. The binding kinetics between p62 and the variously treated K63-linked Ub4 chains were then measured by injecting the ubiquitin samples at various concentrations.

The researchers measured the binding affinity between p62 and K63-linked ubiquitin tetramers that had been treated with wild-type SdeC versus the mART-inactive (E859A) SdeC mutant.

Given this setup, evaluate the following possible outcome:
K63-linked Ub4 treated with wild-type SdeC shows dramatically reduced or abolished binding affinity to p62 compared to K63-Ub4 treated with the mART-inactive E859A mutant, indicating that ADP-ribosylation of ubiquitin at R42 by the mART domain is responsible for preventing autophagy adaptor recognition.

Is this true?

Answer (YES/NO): YES